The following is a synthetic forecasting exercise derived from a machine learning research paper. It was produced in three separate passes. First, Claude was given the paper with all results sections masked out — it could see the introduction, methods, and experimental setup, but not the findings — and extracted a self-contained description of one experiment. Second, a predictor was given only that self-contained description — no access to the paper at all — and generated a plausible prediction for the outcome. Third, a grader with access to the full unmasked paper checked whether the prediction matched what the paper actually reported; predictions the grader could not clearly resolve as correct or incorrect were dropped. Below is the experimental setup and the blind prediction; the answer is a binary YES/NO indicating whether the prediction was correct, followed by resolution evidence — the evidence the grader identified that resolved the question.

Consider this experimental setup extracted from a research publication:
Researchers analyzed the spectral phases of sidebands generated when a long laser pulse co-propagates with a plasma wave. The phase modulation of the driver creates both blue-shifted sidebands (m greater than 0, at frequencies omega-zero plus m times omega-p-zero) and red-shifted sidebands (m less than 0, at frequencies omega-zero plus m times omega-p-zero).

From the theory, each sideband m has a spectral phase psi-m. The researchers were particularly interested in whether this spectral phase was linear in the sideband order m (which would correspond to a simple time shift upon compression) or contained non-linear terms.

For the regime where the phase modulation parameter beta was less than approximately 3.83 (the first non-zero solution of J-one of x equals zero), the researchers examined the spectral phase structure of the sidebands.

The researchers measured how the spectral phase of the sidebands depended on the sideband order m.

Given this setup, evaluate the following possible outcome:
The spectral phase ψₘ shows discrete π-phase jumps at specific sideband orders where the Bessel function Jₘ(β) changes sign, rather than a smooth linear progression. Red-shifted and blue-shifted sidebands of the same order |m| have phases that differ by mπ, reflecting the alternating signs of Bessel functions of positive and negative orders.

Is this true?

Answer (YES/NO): NO